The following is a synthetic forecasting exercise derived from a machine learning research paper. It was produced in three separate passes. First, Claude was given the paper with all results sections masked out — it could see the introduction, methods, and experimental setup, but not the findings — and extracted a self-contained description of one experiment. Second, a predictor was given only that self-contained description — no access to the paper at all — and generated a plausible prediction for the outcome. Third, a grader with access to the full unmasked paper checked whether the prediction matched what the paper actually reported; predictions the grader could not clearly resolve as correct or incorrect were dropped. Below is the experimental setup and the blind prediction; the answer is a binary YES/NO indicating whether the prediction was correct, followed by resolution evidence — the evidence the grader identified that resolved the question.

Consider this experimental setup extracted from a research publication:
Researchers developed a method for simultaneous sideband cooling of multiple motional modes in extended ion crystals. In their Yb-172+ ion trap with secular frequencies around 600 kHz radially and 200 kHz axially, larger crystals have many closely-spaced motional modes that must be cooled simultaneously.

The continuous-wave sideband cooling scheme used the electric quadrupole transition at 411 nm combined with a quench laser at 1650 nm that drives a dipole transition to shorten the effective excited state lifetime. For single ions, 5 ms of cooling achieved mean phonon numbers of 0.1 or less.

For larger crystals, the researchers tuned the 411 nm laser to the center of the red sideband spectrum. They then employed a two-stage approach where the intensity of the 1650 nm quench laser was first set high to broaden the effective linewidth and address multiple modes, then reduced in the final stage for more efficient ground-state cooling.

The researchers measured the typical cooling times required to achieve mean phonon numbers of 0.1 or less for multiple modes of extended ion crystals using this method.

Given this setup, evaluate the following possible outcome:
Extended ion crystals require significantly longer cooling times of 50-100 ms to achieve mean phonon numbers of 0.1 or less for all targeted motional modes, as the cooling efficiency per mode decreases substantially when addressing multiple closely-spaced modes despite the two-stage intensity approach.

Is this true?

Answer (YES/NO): NO